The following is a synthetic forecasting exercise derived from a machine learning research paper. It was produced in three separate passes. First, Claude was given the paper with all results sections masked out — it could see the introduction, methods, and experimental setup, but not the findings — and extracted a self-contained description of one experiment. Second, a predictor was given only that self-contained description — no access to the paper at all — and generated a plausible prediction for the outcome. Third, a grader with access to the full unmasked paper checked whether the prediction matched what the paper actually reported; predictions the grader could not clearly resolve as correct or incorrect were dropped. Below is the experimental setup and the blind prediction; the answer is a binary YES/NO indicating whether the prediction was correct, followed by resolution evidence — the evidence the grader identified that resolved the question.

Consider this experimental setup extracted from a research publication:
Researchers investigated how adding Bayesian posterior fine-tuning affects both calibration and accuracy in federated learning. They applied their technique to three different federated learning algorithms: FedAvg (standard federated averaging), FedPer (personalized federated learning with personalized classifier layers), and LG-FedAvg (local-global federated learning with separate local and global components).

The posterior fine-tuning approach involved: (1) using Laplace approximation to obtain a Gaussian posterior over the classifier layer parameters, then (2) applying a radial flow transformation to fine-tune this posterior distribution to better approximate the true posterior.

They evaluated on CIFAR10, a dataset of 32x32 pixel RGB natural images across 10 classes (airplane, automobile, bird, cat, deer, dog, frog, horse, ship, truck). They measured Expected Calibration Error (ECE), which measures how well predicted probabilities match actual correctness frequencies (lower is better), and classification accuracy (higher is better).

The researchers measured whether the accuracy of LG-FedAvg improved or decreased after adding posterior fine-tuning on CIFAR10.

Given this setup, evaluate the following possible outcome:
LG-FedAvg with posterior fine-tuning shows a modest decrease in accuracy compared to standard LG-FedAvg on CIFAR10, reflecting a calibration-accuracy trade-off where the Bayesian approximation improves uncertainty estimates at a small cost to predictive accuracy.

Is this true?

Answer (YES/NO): YES